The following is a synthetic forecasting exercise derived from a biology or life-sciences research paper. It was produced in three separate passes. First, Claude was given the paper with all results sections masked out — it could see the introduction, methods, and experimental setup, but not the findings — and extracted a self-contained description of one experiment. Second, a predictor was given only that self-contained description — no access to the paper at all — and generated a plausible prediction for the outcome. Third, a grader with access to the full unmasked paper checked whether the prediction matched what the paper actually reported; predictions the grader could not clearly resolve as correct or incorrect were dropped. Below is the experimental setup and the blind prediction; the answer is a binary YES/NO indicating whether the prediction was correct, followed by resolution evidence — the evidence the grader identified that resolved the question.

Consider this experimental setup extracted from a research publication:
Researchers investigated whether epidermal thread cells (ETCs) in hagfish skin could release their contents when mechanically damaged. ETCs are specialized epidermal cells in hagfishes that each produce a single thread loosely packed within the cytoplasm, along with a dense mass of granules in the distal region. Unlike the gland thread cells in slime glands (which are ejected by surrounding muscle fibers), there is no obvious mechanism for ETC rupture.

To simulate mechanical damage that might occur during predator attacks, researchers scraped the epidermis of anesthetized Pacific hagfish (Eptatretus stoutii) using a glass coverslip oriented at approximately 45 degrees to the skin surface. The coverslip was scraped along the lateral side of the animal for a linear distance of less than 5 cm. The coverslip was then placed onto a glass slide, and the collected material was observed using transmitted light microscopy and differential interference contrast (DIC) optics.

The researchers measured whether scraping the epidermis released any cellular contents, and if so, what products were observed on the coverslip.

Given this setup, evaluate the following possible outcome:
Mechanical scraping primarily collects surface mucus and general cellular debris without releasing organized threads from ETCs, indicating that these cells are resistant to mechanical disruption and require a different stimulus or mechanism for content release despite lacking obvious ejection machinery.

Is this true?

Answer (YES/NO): NO